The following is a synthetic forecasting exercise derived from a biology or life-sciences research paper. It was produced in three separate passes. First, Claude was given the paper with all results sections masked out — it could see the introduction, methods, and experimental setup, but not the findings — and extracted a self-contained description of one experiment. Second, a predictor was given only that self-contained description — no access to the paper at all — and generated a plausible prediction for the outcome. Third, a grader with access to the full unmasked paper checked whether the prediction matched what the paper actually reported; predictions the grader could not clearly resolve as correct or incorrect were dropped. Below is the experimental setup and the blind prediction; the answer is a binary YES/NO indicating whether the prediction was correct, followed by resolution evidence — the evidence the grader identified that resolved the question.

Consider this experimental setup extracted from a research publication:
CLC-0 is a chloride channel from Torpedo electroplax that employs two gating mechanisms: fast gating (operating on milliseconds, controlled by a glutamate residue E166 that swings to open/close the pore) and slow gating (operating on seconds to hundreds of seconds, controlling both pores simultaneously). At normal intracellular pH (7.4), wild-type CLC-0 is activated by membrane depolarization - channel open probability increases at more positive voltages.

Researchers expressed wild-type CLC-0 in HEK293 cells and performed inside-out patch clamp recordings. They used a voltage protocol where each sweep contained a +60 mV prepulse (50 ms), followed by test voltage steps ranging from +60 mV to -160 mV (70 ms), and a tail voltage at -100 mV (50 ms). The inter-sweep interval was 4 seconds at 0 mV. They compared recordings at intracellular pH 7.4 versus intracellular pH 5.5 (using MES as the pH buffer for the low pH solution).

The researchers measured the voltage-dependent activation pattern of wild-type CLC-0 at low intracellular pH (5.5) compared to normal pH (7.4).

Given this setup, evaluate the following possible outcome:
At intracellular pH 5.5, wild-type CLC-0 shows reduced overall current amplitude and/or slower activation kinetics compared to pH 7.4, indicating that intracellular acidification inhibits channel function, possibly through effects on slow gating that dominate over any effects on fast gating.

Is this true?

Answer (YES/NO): YES